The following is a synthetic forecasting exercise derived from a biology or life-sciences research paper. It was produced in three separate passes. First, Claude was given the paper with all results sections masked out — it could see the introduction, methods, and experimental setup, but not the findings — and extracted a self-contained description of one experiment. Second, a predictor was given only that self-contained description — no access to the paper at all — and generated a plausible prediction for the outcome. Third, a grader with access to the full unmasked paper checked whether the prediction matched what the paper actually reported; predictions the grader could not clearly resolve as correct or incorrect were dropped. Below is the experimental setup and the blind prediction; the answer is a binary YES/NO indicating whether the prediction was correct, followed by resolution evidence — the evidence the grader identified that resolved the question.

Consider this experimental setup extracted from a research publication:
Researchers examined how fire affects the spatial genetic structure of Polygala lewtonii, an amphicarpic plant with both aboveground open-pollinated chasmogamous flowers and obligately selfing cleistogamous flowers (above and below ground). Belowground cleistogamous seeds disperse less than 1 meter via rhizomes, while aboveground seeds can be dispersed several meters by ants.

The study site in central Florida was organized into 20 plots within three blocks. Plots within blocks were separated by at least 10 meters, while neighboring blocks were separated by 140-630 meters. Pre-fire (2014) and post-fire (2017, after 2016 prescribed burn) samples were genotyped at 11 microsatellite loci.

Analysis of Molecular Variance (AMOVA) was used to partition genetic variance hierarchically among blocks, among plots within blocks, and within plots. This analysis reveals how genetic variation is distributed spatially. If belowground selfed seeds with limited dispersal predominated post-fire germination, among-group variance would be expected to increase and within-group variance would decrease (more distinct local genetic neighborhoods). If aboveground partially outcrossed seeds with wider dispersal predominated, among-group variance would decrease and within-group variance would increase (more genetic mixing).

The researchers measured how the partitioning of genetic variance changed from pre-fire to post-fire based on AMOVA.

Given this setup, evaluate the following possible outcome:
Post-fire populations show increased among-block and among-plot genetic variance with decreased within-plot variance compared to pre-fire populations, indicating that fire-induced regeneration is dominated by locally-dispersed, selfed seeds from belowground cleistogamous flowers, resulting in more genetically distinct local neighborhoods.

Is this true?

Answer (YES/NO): YES